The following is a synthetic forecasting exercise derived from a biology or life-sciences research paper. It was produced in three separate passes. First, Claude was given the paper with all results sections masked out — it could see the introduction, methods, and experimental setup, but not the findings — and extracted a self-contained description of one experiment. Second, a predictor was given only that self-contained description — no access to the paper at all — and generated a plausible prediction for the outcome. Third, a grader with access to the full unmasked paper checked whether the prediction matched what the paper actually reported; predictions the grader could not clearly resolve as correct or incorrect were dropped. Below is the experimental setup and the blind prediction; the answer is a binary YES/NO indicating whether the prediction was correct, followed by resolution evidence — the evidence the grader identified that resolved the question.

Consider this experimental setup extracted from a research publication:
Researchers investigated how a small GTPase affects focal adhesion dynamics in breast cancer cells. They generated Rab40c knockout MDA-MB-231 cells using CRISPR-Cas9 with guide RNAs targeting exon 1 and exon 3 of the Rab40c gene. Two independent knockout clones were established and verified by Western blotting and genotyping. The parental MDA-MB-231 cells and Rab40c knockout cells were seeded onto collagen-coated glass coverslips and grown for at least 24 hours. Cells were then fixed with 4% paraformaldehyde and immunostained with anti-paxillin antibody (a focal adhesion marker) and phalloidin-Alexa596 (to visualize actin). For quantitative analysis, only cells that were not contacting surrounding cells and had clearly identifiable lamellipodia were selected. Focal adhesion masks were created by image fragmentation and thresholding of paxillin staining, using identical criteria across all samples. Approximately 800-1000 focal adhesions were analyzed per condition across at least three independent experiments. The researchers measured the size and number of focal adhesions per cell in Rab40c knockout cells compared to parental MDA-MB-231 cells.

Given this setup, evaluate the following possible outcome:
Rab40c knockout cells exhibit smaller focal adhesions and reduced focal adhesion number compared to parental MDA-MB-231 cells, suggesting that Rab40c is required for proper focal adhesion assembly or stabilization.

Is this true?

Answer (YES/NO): NO